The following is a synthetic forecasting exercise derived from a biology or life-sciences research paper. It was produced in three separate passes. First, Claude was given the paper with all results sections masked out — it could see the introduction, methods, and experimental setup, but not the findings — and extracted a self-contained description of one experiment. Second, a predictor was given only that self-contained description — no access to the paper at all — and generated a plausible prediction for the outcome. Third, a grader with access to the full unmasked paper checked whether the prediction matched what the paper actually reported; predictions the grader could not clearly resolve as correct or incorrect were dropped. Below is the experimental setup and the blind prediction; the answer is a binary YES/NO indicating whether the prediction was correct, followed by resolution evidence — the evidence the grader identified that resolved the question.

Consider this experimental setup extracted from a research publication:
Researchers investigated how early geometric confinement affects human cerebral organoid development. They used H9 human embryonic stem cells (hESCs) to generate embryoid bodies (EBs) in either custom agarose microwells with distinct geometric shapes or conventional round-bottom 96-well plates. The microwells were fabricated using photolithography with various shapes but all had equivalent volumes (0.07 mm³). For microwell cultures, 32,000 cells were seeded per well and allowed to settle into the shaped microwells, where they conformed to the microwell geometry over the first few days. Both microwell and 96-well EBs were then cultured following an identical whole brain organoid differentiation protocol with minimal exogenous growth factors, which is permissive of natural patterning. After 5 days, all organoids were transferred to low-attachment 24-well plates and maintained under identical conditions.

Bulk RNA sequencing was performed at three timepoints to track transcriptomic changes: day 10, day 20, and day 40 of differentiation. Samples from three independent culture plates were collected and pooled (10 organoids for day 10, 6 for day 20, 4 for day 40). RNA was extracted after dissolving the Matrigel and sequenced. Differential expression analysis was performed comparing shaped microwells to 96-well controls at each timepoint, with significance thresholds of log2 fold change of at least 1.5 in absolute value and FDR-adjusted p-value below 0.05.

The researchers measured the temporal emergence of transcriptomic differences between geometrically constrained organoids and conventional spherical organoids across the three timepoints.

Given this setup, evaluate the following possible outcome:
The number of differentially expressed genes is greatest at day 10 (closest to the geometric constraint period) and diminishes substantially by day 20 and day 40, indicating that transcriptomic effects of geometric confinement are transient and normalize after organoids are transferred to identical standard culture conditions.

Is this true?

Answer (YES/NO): NO